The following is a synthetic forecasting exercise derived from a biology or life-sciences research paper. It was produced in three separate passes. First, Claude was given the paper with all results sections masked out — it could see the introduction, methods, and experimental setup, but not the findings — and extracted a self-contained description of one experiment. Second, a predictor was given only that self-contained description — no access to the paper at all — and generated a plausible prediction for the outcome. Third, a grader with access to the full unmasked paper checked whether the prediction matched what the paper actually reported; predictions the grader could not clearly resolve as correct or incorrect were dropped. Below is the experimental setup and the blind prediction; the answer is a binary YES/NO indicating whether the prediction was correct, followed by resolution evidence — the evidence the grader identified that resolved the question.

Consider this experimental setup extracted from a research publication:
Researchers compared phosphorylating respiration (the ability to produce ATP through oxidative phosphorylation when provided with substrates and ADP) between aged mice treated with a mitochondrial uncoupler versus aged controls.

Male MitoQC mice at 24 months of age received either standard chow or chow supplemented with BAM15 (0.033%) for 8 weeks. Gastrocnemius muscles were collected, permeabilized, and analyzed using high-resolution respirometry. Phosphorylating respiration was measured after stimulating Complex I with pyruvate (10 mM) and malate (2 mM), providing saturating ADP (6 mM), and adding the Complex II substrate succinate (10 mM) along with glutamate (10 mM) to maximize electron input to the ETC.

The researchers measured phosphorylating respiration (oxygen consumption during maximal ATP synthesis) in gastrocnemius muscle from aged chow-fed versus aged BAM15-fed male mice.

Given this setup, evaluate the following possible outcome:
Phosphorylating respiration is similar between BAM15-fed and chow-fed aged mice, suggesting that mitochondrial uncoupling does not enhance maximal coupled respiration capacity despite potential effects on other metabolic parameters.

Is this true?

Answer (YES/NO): NO